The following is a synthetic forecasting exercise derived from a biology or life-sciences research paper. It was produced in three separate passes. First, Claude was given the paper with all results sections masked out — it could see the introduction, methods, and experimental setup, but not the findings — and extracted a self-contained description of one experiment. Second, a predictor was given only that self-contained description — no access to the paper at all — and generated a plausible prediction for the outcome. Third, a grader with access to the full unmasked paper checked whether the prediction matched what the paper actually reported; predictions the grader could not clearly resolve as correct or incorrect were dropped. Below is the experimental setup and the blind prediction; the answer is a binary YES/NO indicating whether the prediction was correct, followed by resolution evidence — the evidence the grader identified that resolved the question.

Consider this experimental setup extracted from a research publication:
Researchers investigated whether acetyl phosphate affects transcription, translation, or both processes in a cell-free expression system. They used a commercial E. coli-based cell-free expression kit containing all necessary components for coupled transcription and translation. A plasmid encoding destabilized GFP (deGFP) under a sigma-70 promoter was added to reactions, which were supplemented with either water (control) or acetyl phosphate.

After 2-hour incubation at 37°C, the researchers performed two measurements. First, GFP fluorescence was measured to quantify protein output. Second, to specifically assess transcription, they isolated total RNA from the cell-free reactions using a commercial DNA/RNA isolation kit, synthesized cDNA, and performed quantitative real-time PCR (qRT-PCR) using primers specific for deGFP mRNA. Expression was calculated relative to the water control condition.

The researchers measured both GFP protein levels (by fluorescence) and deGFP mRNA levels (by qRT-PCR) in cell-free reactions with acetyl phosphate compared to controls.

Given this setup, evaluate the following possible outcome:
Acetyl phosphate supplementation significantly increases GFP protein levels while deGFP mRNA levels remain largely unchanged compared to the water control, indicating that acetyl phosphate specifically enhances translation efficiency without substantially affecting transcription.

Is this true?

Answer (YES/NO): NO